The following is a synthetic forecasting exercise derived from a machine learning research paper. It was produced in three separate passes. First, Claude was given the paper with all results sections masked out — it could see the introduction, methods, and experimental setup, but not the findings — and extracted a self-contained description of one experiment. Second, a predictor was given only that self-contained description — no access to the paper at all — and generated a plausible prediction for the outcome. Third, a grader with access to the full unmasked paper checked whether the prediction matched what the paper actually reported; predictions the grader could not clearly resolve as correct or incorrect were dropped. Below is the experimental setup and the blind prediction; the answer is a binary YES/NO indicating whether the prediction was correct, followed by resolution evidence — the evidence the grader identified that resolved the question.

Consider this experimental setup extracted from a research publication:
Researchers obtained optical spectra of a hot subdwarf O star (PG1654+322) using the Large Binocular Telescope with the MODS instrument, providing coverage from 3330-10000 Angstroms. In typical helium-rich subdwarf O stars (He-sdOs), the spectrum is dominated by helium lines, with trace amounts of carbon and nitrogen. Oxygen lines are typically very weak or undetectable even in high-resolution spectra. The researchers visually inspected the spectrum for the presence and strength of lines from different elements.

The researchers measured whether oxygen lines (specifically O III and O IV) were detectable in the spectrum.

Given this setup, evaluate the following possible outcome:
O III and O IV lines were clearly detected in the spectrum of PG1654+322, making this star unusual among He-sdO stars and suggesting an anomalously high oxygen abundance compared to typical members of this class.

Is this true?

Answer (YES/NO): YES